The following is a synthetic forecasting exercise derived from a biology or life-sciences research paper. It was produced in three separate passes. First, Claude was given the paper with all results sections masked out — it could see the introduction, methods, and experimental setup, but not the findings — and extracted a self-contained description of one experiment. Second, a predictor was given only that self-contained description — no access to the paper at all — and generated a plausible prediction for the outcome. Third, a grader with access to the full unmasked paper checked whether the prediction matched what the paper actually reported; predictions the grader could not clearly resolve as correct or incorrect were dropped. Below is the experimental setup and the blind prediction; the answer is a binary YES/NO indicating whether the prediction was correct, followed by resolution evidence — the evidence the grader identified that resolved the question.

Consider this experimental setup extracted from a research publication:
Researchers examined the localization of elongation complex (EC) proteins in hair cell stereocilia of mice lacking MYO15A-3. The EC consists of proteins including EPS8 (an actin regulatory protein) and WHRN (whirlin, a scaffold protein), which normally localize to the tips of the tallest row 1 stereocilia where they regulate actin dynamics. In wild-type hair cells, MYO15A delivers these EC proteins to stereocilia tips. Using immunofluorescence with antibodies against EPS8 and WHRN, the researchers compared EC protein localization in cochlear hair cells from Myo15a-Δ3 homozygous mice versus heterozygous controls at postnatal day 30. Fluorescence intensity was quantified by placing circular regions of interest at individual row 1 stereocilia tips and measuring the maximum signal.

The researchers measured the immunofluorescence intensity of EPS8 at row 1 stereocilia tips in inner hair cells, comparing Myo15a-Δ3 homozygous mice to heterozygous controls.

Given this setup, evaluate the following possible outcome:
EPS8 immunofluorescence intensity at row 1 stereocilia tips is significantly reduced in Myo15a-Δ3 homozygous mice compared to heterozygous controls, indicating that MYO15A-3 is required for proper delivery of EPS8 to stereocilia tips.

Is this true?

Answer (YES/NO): YES